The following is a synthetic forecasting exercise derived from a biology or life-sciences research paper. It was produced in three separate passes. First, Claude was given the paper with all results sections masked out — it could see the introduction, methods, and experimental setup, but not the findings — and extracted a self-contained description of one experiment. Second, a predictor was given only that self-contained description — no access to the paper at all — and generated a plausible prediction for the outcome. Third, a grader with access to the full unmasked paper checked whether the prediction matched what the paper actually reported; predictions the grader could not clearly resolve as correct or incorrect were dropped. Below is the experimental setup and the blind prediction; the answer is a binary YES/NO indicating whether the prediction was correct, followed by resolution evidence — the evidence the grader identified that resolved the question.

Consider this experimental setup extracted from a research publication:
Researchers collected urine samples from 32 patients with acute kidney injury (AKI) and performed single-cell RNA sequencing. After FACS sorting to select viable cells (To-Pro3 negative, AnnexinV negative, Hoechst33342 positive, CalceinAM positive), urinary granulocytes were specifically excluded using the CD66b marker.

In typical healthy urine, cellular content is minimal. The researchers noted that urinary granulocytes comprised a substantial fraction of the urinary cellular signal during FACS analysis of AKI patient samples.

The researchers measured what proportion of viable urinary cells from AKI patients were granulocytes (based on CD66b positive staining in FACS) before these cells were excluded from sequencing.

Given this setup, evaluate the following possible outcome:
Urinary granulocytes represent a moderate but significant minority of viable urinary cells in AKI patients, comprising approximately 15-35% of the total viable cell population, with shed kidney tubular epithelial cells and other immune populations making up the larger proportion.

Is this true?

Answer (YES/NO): NO